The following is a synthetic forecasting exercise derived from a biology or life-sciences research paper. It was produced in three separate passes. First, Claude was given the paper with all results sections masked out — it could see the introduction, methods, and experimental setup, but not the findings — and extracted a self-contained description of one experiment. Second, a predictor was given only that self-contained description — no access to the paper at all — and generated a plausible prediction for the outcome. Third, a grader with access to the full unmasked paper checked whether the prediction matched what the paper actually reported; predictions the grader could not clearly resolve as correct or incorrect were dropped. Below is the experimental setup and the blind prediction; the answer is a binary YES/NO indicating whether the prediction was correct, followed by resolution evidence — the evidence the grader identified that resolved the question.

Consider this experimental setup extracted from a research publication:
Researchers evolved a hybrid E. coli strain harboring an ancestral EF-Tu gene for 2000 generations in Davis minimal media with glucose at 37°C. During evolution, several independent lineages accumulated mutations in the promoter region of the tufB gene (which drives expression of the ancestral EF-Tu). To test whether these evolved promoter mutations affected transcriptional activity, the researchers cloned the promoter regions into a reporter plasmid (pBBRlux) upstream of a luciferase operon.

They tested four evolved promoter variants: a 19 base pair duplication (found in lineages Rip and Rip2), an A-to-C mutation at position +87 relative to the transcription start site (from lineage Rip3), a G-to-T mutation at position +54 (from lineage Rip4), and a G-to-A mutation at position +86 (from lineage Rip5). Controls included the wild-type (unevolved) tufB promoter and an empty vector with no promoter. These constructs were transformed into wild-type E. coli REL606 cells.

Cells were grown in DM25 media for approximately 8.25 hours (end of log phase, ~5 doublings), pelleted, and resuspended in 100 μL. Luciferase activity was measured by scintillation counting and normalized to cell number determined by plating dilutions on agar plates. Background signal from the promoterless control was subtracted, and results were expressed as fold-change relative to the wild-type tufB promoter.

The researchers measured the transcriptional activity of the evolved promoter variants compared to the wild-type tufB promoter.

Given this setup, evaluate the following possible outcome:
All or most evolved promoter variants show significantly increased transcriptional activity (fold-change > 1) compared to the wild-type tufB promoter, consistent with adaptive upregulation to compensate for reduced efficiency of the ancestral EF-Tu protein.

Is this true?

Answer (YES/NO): YES